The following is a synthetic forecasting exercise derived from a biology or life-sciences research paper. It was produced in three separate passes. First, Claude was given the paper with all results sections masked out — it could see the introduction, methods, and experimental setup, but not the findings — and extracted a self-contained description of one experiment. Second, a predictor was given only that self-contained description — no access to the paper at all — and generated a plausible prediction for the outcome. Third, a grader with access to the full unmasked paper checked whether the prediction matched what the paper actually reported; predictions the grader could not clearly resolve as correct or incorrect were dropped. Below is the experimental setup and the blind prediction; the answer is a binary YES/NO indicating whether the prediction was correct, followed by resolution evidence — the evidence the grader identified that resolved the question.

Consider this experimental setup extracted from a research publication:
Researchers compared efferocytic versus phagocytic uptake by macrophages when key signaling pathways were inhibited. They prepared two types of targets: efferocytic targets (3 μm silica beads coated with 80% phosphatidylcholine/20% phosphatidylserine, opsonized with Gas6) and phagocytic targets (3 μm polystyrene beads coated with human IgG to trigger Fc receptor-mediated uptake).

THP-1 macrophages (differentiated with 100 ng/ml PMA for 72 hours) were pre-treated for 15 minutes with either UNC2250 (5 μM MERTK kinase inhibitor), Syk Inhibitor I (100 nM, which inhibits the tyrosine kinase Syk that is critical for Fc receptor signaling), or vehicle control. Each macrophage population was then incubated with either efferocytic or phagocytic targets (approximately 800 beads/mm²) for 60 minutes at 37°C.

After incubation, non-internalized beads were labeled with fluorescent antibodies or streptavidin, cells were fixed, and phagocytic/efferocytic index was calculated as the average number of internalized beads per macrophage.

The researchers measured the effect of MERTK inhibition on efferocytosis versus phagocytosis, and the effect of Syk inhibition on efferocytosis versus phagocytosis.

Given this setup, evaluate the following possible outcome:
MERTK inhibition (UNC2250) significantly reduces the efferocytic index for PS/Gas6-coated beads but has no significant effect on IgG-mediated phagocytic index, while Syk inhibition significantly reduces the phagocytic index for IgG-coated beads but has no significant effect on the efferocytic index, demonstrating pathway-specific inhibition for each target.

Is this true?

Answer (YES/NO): NO